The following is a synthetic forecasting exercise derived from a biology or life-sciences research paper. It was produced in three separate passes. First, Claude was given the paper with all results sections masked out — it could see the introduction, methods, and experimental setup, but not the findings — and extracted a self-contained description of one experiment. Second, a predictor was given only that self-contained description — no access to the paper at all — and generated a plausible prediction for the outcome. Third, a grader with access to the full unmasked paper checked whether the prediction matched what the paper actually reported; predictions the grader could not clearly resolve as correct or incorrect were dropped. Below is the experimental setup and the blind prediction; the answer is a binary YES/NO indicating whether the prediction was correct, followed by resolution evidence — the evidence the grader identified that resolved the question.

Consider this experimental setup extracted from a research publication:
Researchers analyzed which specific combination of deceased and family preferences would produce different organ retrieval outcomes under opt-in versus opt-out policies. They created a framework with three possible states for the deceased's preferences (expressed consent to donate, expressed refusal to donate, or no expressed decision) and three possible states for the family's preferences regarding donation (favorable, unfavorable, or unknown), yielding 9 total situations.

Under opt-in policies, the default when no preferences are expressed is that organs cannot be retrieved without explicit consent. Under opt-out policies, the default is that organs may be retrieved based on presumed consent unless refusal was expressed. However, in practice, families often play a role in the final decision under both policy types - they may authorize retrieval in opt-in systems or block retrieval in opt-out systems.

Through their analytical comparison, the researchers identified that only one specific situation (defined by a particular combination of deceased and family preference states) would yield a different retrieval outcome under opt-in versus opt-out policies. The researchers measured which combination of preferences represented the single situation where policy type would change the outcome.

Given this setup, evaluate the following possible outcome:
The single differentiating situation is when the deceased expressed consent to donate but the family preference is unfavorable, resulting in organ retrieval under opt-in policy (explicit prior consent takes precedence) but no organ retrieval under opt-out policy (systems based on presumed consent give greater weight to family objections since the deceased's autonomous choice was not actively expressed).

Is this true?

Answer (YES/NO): NO